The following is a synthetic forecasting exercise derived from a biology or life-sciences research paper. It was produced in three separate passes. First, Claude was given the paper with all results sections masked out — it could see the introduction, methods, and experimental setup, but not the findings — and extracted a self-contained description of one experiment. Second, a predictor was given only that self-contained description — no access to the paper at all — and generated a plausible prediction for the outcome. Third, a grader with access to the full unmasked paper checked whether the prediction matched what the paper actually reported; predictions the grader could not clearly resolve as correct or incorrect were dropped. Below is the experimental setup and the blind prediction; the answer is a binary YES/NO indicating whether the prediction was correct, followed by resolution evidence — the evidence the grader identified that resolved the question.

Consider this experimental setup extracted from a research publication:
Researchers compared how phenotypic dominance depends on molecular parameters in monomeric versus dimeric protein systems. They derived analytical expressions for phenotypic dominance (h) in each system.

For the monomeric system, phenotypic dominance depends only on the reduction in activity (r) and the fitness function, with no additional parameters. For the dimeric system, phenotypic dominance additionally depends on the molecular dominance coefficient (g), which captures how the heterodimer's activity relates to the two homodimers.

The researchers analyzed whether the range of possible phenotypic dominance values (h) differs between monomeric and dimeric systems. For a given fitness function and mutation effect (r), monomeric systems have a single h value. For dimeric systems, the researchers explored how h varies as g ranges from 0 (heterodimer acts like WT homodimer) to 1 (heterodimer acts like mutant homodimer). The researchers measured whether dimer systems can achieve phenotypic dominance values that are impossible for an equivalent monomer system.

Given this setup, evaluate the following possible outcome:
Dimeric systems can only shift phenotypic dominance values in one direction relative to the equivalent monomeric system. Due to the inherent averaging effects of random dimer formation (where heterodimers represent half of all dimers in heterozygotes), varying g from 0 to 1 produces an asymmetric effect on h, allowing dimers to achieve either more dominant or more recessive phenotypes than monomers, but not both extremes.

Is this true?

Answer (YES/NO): NO